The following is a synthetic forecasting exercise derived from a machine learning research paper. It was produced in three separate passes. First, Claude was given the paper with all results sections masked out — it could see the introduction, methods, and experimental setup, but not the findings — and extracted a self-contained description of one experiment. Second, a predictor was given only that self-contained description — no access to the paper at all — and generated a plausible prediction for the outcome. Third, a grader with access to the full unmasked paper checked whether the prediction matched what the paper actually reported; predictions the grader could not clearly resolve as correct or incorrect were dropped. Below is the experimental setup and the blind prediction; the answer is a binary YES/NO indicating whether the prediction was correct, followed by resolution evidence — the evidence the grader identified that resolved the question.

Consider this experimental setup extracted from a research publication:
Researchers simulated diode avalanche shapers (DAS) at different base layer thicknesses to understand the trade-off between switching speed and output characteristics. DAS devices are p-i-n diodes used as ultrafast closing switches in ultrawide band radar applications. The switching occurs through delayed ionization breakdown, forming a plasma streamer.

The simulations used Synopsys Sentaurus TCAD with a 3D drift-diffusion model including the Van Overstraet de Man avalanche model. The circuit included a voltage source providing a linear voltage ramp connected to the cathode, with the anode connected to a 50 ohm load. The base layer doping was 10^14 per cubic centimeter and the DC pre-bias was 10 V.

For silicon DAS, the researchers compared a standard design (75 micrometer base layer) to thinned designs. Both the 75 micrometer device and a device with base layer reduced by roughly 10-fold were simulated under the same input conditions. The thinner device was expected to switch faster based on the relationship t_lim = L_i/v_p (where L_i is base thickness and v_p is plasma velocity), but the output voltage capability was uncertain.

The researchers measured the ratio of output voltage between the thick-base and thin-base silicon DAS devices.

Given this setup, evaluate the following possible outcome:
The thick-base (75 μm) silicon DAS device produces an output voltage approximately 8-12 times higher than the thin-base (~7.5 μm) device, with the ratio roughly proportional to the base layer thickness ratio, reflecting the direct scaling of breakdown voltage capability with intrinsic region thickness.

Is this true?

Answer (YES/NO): NO